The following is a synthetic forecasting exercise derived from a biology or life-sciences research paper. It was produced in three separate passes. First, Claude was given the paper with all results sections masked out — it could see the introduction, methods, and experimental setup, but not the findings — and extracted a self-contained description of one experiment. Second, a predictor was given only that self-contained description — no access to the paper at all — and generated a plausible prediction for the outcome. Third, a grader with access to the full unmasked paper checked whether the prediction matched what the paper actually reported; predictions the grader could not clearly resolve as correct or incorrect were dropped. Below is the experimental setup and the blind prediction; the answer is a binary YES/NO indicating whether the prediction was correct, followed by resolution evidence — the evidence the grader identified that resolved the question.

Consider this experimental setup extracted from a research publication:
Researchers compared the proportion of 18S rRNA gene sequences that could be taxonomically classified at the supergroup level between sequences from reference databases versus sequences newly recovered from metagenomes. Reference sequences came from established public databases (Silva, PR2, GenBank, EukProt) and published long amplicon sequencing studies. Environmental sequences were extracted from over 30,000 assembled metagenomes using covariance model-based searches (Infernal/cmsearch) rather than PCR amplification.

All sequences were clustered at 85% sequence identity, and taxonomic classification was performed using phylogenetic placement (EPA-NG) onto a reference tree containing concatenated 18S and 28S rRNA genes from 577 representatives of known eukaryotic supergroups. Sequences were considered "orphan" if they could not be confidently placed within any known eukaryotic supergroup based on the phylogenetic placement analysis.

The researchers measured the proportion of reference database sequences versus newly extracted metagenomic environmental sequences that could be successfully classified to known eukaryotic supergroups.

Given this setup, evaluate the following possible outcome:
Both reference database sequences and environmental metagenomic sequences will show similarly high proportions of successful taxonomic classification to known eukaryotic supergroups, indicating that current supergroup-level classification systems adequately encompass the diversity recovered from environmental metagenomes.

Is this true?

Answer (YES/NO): NO